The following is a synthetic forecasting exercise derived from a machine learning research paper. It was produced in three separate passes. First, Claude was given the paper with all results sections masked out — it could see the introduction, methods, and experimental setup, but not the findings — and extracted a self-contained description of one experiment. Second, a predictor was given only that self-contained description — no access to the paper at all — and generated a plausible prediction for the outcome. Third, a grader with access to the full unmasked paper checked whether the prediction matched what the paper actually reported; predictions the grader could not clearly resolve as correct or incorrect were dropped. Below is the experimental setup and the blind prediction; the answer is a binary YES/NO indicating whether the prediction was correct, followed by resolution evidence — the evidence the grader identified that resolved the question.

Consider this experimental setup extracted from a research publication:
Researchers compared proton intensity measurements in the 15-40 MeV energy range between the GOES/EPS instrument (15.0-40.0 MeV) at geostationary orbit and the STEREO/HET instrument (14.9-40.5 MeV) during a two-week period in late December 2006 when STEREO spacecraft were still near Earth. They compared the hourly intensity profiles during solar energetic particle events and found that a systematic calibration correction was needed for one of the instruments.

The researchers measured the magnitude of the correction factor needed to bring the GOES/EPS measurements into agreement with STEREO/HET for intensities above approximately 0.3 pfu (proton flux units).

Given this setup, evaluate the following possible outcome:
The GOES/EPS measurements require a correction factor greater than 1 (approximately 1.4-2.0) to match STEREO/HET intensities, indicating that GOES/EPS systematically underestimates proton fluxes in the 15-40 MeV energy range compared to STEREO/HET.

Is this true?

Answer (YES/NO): NO